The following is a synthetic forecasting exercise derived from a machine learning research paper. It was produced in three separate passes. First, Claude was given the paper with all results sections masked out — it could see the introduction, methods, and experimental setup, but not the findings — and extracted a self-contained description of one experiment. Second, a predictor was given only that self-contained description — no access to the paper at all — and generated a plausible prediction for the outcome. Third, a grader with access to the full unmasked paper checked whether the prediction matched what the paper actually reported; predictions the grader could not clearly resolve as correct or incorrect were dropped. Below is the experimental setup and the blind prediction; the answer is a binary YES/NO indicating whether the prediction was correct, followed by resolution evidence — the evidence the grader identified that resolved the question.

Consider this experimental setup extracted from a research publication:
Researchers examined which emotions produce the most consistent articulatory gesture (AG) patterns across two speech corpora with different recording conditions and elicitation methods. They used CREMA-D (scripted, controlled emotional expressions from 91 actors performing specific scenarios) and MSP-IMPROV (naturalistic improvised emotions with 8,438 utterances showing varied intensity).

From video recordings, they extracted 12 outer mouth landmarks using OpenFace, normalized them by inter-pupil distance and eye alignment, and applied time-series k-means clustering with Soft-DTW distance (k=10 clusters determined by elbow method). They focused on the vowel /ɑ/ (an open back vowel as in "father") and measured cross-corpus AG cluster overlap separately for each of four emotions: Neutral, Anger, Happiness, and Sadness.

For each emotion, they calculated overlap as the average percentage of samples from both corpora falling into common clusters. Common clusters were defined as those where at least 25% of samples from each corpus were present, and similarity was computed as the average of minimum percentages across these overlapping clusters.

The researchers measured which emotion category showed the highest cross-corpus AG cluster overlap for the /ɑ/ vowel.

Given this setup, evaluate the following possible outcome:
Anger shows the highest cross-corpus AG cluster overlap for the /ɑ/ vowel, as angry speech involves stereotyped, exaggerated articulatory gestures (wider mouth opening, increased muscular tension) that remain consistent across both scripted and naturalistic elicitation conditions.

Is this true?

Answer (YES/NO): NO